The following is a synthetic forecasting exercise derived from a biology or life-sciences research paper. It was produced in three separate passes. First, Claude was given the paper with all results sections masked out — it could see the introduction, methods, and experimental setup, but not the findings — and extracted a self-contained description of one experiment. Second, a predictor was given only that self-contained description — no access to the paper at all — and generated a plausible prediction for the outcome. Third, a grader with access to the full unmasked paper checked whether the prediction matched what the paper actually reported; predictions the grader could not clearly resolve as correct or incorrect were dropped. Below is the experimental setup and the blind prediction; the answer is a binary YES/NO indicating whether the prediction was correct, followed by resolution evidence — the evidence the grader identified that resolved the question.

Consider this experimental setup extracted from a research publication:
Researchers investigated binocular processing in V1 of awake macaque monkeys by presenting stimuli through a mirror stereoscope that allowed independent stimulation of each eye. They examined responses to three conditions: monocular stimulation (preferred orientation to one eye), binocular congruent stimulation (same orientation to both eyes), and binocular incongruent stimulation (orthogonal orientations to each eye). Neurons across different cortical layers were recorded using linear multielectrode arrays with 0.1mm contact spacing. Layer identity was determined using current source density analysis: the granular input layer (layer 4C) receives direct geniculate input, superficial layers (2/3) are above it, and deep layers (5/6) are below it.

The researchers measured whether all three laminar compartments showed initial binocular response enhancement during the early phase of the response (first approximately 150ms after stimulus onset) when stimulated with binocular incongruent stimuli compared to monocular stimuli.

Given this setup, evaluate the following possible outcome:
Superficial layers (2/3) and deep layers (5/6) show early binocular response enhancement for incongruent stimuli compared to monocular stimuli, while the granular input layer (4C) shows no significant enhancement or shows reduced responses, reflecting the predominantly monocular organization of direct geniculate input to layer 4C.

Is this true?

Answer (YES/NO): NO